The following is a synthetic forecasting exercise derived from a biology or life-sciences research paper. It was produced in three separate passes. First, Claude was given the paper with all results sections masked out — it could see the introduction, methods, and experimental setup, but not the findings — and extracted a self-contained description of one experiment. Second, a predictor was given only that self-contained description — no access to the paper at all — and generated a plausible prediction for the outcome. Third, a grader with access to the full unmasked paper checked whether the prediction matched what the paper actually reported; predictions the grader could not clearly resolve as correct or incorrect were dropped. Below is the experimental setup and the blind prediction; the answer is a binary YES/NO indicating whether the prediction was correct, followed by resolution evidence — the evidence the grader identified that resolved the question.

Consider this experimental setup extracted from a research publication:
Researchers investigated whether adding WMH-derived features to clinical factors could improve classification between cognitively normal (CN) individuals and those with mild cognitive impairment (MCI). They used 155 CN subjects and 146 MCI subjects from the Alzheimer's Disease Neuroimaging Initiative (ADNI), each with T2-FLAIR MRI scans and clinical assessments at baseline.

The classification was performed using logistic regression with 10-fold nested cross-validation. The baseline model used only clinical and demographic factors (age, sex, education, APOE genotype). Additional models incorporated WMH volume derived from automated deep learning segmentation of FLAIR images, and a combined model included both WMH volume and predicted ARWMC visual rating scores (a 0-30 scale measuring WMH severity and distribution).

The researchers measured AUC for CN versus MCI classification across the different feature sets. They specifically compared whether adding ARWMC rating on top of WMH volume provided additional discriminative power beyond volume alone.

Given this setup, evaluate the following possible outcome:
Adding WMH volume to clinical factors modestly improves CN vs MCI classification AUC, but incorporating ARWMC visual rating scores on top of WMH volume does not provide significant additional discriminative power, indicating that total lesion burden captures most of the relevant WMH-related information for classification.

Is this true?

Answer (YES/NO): NO